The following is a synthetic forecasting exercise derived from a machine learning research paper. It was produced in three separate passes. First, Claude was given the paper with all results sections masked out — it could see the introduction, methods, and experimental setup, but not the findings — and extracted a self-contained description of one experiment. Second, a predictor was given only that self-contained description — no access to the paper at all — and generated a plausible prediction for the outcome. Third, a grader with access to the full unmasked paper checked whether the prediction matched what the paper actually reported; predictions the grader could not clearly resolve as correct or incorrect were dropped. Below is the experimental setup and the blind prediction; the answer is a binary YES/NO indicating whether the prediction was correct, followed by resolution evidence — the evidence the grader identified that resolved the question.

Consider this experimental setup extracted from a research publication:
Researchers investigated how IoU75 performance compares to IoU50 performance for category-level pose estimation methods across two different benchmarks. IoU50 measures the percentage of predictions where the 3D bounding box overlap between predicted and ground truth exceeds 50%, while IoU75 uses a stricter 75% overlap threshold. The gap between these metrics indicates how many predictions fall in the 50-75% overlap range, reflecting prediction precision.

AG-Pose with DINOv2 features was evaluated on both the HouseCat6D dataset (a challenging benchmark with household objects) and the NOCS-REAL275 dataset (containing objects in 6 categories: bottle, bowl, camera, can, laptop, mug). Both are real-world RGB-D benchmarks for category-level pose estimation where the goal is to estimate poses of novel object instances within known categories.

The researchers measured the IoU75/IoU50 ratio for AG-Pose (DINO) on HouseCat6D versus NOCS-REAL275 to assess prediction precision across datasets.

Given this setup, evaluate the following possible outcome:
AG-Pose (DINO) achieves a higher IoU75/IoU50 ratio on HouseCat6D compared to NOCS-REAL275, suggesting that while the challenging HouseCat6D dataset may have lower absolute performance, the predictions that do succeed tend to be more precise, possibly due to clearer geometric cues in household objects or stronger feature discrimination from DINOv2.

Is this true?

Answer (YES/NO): NO